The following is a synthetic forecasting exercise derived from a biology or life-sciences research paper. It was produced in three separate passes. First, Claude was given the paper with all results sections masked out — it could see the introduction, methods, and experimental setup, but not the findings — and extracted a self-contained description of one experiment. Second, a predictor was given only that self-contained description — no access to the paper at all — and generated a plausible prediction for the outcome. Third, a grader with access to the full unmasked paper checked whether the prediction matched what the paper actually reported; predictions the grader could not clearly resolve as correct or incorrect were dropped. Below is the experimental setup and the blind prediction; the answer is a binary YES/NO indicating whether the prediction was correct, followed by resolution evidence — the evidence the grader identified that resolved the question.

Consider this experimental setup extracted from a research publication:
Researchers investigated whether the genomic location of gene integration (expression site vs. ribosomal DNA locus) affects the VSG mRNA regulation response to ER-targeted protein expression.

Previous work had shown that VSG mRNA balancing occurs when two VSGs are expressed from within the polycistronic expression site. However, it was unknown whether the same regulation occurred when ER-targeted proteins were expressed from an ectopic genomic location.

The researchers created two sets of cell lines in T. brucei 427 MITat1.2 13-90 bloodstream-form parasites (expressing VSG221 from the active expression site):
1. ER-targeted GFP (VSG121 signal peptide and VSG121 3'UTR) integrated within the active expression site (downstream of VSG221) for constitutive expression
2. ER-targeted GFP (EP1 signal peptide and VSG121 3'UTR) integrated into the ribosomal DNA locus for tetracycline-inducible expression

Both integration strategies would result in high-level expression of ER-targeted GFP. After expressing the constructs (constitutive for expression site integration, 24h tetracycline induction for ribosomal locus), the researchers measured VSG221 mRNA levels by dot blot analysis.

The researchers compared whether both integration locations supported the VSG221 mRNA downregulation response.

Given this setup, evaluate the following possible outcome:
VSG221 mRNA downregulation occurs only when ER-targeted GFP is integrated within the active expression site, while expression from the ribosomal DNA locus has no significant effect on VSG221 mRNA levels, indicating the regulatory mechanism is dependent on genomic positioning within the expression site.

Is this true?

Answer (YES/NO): NO